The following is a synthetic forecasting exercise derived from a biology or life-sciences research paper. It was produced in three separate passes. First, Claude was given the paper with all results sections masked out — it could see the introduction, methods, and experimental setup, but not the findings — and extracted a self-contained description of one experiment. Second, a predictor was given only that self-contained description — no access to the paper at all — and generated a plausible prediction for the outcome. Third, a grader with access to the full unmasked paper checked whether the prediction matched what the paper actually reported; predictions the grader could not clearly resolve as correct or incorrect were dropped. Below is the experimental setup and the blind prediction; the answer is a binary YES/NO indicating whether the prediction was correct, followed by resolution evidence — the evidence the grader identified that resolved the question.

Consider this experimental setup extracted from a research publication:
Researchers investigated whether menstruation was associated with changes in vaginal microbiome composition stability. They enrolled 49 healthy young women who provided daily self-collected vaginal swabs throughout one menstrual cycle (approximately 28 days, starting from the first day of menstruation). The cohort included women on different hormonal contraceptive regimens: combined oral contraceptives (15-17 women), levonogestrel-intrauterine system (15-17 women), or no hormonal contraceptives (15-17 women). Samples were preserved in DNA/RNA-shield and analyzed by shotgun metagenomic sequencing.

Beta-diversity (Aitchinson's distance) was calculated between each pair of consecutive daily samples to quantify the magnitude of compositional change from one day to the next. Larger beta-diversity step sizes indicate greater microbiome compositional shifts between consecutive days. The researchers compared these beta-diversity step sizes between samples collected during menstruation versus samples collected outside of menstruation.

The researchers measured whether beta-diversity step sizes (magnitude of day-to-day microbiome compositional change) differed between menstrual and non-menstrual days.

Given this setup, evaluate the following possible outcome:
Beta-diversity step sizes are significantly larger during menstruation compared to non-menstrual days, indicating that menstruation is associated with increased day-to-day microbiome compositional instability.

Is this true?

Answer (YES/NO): NO